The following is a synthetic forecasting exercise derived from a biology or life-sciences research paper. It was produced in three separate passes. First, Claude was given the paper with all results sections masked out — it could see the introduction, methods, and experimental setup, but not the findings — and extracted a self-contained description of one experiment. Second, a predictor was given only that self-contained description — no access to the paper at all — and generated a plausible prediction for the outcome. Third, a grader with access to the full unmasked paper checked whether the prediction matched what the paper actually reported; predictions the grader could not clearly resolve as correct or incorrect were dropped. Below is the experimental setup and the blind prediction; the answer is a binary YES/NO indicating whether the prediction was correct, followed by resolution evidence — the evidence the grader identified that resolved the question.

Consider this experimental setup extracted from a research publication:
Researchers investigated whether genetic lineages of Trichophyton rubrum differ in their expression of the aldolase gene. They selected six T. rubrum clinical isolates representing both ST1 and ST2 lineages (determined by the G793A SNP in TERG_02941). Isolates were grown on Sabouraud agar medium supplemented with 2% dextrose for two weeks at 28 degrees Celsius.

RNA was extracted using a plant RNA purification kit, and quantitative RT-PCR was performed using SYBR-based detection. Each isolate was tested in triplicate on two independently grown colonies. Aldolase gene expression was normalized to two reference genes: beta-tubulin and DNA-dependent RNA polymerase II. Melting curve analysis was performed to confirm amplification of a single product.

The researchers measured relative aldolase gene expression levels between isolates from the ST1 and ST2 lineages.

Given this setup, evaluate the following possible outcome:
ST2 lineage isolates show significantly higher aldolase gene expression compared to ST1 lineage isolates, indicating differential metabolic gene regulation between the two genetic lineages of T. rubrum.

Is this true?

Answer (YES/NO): NO